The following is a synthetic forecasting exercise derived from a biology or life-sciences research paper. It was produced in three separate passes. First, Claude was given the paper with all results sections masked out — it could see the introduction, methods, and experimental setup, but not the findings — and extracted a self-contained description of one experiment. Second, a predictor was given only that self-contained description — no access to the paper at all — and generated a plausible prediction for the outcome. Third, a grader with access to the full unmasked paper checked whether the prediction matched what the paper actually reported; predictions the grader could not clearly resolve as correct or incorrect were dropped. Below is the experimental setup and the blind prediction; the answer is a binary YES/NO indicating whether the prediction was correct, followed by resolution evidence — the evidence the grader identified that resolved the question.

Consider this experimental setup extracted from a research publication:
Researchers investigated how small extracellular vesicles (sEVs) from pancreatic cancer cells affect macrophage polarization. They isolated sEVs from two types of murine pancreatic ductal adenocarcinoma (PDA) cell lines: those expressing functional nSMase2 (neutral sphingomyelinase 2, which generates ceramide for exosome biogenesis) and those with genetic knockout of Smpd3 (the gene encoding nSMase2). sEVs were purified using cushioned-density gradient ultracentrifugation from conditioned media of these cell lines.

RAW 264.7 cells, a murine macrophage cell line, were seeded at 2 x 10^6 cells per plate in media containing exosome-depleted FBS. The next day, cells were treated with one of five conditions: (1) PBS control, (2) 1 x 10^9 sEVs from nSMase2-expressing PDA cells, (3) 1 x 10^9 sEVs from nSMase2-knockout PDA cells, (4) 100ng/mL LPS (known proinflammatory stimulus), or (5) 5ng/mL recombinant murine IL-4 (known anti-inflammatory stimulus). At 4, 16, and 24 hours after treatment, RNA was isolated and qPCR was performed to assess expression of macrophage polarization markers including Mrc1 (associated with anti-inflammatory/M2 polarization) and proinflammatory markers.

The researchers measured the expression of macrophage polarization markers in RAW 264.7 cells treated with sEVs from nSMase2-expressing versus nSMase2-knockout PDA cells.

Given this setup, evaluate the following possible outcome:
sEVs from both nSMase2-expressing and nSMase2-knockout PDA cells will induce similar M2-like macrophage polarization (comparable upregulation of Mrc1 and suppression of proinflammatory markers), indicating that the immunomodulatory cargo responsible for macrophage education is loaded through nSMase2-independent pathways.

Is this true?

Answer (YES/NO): NO